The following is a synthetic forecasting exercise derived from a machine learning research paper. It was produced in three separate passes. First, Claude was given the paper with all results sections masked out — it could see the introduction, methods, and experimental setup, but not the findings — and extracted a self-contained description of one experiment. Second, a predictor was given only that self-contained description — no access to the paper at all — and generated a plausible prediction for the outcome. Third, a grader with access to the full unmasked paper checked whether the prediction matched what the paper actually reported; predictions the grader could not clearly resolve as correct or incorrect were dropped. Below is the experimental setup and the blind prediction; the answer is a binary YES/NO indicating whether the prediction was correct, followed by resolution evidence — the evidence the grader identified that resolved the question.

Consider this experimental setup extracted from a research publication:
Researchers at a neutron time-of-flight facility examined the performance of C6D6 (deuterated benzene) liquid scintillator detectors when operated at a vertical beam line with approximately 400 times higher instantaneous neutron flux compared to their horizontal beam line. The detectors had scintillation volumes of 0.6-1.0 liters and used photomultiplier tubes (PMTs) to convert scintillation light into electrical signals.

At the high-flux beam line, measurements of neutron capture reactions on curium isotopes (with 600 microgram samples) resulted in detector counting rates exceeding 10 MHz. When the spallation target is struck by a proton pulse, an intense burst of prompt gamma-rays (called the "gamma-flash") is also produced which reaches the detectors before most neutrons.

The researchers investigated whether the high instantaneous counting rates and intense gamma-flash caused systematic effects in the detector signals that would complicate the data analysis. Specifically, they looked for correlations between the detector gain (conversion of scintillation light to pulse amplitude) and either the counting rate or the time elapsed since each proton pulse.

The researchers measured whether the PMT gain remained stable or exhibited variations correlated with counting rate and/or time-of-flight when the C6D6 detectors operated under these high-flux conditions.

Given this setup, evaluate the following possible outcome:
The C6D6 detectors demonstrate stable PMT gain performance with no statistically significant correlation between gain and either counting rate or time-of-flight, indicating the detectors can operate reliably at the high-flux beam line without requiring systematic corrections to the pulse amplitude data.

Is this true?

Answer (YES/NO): NO